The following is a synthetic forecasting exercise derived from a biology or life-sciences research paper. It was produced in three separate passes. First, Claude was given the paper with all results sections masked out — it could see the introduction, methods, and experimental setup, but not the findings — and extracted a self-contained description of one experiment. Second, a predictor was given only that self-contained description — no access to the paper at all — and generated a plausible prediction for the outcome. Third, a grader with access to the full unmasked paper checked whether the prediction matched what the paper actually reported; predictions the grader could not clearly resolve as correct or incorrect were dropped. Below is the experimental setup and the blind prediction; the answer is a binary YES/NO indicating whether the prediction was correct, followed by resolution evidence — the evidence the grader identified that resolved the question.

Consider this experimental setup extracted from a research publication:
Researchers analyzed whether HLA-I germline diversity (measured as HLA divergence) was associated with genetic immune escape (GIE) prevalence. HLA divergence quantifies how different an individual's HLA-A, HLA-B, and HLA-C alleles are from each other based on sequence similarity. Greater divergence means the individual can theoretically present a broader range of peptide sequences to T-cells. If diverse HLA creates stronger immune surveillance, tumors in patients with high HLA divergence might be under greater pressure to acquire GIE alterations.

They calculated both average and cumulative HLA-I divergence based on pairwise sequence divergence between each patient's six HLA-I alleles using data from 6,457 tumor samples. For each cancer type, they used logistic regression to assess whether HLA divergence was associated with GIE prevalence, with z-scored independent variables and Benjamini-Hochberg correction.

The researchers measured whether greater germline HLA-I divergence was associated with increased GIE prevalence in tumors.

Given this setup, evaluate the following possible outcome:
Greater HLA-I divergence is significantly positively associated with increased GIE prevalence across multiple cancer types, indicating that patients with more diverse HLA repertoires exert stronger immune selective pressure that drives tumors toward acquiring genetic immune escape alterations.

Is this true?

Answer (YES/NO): NO